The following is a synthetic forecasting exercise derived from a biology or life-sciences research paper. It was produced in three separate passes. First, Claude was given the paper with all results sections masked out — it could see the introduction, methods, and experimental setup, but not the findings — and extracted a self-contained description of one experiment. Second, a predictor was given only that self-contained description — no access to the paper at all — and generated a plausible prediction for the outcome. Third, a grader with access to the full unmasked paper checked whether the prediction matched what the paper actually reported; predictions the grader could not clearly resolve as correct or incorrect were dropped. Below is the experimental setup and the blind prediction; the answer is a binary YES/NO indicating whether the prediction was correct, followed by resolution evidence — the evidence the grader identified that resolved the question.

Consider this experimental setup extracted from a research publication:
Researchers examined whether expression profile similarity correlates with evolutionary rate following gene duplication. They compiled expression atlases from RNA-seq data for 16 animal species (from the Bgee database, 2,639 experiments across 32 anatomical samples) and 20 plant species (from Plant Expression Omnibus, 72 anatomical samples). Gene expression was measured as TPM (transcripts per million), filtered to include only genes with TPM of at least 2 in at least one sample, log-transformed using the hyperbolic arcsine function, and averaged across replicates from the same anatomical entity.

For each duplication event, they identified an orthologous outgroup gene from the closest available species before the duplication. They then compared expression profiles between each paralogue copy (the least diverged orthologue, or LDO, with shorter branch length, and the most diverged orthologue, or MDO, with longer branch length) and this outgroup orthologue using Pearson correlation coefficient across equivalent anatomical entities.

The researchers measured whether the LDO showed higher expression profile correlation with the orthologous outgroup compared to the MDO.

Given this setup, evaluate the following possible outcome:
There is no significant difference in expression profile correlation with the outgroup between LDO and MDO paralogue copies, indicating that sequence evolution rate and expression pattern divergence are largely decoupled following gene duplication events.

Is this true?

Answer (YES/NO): NO